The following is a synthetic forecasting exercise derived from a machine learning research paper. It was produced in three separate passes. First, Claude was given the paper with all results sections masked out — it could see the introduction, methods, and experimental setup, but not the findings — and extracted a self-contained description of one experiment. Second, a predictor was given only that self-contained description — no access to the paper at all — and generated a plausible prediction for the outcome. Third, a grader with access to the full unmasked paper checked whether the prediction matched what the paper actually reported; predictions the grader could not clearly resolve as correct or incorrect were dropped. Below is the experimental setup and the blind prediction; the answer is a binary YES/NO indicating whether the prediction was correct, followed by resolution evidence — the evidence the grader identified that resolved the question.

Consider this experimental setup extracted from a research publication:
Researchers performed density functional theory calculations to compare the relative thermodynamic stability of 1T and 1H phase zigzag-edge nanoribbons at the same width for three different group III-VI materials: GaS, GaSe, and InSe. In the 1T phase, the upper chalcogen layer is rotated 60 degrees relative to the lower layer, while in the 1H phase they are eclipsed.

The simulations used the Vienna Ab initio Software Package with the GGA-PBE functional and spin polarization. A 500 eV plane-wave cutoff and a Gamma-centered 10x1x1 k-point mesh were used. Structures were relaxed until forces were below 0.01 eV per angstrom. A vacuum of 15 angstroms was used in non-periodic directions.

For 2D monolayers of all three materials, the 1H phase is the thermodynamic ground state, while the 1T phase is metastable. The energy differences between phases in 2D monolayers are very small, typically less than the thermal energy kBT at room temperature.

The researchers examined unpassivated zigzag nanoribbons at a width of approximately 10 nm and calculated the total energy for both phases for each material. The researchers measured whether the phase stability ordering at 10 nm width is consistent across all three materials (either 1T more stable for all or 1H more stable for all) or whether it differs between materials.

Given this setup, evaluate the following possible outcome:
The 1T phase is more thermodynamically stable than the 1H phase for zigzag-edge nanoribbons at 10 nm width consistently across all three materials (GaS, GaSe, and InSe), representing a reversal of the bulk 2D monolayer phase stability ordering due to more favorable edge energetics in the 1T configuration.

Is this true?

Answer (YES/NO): YES